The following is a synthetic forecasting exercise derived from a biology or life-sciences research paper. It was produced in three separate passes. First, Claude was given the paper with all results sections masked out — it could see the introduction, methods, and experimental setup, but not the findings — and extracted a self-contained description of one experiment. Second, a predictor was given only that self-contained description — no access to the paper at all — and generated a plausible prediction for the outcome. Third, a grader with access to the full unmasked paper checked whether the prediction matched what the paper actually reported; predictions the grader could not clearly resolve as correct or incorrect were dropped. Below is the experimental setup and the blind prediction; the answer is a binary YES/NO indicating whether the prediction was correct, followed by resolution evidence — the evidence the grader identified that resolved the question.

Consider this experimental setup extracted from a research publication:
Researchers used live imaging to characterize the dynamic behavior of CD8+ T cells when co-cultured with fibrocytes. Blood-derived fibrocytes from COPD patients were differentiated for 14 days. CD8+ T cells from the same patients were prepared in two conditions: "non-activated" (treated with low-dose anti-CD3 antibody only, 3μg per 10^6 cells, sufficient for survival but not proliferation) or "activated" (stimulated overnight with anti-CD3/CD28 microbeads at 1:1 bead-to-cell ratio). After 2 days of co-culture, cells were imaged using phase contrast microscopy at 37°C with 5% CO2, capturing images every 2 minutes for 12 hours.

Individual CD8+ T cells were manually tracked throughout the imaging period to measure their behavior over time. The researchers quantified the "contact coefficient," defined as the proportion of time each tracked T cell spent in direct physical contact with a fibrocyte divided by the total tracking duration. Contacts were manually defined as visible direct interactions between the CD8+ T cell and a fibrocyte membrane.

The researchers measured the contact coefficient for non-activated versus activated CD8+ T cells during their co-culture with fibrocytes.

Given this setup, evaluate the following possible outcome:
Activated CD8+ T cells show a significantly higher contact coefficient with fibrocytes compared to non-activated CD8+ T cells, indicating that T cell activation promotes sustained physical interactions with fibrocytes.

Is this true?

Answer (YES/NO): NO